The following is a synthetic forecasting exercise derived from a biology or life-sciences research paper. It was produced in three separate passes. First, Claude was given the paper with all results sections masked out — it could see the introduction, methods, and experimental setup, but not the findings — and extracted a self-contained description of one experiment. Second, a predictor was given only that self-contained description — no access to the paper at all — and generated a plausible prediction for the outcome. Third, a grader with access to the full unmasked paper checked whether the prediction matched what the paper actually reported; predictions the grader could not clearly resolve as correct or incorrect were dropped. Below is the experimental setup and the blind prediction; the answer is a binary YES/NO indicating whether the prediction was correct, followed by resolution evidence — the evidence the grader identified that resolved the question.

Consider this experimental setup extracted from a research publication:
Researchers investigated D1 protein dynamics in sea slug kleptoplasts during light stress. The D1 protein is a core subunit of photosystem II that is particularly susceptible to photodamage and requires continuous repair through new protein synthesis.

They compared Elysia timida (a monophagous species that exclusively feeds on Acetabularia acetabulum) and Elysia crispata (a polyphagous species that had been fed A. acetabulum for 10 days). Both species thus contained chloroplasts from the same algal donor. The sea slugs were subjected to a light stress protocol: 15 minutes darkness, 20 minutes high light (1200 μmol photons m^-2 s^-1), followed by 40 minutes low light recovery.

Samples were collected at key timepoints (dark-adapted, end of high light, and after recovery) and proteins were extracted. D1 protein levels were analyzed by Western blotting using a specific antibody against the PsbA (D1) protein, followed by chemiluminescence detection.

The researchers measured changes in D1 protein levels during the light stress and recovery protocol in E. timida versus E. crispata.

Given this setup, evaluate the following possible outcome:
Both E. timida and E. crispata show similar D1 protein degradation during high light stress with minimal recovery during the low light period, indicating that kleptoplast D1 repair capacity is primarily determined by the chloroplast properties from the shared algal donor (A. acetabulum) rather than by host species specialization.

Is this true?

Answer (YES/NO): NO